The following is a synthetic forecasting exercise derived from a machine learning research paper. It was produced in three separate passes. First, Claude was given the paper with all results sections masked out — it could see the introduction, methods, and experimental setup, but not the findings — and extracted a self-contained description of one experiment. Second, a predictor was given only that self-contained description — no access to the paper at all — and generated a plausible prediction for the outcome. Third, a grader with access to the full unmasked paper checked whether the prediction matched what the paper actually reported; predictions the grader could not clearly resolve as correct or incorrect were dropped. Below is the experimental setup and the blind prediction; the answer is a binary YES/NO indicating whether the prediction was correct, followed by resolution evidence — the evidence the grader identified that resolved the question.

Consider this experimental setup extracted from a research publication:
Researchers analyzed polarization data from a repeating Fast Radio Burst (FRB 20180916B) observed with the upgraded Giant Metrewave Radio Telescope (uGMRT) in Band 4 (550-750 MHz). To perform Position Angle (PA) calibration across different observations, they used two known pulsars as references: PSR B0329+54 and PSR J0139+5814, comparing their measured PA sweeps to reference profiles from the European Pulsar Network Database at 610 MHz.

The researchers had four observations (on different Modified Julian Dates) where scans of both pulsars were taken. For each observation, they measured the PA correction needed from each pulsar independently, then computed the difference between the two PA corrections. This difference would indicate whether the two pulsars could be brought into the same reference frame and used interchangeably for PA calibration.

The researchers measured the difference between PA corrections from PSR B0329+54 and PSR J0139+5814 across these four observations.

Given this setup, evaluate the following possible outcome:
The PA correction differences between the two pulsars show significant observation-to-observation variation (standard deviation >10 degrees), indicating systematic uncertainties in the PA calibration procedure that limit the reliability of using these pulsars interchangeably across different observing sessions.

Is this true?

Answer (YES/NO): NO